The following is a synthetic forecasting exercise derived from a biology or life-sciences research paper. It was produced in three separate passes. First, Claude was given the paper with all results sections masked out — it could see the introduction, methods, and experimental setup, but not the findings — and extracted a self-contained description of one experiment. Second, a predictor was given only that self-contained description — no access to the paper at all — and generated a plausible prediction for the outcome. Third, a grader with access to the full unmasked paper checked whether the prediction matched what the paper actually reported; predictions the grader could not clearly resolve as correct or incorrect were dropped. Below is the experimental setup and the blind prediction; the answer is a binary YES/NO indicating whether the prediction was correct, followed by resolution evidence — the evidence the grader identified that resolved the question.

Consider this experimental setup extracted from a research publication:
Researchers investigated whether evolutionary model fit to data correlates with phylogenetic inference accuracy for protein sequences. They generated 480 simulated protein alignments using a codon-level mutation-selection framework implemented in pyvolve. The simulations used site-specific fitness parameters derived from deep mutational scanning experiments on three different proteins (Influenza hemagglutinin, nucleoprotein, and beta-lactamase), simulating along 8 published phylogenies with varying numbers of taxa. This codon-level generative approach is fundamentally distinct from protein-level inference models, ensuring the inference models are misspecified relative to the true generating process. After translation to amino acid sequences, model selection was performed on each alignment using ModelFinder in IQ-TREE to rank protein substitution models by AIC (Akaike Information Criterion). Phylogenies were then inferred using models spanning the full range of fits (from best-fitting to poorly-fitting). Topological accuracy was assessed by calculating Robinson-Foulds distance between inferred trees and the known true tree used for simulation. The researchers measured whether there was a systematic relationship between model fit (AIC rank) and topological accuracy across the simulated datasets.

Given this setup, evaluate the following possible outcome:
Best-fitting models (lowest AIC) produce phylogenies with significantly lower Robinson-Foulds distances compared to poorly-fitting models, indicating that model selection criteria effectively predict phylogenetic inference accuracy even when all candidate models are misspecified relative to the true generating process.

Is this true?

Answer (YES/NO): NO